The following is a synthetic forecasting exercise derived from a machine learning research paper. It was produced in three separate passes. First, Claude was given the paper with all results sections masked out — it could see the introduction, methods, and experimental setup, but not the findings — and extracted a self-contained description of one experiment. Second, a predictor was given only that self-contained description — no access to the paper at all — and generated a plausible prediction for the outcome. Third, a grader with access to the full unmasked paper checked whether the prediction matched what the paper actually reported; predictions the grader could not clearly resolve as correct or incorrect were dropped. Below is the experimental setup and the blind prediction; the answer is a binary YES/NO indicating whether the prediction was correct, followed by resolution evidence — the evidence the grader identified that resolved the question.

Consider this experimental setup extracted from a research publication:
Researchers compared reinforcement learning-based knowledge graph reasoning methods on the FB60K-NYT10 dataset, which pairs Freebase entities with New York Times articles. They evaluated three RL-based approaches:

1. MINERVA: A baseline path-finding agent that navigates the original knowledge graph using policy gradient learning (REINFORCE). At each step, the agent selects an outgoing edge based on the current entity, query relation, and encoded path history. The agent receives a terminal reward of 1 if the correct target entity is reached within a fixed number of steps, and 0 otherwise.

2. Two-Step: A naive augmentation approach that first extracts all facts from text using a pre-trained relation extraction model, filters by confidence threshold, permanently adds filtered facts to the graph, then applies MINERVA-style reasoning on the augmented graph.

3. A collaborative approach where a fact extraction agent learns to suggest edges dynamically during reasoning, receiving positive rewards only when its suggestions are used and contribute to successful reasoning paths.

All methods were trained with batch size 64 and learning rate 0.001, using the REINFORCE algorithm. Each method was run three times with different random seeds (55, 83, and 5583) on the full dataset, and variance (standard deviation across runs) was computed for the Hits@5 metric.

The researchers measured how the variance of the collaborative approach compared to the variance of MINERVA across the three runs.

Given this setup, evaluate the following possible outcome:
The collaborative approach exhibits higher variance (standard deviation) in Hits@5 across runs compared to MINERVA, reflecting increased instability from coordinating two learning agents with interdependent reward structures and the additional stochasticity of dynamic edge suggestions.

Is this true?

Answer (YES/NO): NO